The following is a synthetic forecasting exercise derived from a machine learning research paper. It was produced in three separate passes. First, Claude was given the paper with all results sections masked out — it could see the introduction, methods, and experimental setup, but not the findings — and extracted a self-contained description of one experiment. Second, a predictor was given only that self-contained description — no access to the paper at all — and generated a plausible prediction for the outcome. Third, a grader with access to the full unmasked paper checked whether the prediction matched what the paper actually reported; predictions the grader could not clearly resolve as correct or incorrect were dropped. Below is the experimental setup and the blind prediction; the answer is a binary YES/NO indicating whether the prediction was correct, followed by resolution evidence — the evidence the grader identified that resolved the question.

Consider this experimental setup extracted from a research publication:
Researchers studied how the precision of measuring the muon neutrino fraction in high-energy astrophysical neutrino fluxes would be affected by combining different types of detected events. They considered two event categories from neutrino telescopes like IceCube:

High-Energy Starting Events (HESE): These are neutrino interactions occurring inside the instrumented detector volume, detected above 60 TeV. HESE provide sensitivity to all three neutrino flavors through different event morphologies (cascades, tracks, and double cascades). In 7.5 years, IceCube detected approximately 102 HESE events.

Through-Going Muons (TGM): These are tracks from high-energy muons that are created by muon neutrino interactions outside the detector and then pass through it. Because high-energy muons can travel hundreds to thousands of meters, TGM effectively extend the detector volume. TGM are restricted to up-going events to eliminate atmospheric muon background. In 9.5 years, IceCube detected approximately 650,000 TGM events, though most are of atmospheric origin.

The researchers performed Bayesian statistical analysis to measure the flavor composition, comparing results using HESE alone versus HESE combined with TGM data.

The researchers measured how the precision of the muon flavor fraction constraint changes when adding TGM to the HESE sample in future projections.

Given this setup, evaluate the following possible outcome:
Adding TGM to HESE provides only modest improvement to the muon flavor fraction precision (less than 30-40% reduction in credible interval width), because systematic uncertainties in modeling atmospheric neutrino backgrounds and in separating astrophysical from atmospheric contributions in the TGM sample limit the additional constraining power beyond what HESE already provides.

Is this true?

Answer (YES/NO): NO